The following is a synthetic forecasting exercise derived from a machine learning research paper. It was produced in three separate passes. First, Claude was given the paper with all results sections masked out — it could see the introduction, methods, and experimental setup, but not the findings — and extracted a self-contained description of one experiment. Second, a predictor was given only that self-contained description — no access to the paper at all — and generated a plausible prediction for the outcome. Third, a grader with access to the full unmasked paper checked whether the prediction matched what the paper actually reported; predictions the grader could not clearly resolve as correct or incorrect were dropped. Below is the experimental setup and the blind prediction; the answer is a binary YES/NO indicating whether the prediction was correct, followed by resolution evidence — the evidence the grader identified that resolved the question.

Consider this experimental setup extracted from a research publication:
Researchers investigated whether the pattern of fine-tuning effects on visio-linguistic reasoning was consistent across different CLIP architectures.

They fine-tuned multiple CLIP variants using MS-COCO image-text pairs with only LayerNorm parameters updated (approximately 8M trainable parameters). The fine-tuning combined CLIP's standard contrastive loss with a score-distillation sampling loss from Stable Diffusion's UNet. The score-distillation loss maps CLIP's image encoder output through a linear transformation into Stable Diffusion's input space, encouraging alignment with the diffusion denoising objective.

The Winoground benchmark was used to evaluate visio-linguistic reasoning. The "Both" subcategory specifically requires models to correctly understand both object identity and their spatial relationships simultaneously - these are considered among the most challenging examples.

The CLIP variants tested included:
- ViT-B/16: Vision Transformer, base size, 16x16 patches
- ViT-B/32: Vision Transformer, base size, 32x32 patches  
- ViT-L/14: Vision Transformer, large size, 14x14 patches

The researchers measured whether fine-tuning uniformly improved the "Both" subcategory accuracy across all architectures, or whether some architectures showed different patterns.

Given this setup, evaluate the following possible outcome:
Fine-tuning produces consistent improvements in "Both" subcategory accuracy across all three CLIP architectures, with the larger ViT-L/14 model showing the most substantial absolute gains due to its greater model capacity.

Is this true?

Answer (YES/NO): NO